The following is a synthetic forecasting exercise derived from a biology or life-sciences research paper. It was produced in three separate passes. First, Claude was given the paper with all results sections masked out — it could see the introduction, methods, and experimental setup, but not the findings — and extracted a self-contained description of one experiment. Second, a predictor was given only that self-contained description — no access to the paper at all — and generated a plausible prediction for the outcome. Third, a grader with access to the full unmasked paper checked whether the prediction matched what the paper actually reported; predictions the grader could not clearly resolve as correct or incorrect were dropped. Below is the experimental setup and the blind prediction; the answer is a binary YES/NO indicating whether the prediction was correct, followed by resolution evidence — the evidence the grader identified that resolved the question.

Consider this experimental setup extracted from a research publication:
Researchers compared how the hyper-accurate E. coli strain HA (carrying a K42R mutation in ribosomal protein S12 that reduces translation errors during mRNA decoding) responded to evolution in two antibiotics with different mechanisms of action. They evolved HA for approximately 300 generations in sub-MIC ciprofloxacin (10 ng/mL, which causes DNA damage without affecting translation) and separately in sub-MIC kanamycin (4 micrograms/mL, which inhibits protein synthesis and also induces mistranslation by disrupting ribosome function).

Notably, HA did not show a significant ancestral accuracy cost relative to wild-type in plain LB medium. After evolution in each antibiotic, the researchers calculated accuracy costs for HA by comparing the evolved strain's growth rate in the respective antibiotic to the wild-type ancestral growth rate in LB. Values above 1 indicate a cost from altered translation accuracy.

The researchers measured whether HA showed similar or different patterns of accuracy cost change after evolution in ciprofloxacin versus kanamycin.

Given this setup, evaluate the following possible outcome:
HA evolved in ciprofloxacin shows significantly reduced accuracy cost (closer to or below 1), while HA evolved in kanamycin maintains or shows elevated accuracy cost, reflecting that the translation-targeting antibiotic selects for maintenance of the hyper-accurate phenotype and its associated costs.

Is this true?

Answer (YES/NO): NO